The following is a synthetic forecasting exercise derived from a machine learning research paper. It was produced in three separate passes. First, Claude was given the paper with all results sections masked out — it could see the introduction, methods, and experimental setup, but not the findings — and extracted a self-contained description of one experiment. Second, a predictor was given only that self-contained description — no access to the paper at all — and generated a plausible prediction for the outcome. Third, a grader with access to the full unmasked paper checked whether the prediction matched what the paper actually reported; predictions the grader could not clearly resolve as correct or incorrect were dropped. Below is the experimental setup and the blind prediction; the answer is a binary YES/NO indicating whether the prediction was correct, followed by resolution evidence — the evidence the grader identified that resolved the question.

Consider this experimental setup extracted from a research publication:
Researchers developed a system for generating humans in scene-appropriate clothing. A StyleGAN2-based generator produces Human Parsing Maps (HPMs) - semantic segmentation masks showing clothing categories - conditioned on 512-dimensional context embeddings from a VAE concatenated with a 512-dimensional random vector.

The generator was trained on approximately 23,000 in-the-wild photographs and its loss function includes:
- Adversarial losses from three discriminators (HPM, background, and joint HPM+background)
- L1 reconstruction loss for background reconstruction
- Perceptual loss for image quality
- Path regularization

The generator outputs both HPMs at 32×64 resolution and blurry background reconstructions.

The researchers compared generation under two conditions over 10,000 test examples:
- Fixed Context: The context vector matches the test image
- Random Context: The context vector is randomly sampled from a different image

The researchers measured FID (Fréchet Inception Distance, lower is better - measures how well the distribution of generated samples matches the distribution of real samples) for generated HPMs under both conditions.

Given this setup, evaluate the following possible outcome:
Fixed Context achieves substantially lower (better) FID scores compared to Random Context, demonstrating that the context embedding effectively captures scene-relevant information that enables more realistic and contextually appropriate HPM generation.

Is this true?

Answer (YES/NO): NO